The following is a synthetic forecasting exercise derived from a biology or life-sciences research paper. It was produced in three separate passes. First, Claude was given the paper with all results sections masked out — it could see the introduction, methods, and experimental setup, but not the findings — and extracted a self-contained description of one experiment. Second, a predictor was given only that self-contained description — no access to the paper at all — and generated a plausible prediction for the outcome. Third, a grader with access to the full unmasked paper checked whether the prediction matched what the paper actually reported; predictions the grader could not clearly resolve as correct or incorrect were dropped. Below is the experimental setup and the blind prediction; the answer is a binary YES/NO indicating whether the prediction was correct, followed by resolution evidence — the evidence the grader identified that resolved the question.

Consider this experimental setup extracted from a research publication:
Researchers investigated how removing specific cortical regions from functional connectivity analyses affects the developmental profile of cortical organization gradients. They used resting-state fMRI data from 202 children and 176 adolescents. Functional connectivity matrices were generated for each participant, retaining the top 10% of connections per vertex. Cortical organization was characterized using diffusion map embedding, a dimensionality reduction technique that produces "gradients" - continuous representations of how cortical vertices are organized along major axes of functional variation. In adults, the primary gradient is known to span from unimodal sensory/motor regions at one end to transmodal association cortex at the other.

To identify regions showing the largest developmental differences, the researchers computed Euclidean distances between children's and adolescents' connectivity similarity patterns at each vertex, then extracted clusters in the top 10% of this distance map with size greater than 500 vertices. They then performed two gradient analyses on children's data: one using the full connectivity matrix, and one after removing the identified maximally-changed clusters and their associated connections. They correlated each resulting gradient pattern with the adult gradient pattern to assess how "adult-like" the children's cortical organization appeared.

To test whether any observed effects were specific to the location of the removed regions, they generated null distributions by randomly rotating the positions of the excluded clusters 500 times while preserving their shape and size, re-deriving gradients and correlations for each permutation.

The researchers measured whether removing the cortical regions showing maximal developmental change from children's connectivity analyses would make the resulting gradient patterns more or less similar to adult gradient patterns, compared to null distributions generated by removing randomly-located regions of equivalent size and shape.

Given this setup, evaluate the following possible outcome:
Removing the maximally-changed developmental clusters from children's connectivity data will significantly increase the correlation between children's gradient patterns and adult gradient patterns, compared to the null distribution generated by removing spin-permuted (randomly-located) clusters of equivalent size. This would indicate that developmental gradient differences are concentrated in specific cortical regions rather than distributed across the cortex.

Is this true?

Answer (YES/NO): YES